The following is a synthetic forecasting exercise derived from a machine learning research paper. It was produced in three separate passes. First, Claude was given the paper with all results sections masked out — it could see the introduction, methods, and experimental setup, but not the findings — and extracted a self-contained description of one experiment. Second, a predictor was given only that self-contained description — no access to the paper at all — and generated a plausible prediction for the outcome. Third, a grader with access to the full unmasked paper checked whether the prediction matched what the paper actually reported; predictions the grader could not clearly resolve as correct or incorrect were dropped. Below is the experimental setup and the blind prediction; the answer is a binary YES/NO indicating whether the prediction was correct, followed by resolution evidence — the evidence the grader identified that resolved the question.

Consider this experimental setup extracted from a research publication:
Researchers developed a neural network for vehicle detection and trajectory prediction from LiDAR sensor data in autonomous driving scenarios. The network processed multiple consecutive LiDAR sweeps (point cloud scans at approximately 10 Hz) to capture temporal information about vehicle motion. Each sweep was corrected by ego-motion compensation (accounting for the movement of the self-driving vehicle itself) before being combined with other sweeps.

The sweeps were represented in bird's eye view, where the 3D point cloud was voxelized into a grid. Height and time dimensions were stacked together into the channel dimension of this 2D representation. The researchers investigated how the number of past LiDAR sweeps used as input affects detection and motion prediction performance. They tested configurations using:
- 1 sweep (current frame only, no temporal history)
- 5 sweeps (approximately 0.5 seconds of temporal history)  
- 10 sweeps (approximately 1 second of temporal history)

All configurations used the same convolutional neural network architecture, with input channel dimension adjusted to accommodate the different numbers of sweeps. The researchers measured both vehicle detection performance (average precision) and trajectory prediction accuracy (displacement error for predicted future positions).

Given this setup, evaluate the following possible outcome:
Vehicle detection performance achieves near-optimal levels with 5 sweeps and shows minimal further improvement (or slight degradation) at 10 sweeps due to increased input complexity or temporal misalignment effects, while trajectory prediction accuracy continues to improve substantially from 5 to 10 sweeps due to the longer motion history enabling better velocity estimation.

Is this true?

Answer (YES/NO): NO